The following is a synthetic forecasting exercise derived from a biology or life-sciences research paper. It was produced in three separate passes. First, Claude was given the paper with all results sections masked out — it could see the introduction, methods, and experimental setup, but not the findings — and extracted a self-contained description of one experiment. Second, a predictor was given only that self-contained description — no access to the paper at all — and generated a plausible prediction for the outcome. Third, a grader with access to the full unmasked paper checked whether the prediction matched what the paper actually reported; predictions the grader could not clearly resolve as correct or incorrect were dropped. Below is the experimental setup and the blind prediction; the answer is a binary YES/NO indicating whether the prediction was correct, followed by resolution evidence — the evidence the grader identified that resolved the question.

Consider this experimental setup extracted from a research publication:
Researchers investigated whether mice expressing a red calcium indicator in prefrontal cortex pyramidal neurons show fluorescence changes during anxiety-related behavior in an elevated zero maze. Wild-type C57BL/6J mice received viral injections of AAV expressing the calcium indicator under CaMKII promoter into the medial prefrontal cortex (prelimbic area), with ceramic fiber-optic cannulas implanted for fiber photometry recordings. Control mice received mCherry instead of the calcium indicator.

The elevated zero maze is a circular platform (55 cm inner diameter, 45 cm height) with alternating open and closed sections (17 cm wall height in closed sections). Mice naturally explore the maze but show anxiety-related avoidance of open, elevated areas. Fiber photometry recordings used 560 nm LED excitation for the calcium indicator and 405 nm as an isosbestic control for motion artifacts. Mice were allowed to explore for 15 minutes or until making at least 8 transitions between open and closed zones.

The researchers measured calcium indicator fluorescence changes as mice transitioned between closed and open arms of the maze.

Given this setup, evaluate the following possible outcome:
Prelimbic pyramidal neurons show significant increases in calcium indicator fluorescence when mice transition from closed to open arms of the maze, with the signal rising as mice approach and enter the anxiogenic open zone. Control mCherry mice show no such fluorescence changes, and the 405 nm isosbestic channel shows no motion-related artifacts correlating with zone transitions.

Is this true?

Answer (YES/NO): YES